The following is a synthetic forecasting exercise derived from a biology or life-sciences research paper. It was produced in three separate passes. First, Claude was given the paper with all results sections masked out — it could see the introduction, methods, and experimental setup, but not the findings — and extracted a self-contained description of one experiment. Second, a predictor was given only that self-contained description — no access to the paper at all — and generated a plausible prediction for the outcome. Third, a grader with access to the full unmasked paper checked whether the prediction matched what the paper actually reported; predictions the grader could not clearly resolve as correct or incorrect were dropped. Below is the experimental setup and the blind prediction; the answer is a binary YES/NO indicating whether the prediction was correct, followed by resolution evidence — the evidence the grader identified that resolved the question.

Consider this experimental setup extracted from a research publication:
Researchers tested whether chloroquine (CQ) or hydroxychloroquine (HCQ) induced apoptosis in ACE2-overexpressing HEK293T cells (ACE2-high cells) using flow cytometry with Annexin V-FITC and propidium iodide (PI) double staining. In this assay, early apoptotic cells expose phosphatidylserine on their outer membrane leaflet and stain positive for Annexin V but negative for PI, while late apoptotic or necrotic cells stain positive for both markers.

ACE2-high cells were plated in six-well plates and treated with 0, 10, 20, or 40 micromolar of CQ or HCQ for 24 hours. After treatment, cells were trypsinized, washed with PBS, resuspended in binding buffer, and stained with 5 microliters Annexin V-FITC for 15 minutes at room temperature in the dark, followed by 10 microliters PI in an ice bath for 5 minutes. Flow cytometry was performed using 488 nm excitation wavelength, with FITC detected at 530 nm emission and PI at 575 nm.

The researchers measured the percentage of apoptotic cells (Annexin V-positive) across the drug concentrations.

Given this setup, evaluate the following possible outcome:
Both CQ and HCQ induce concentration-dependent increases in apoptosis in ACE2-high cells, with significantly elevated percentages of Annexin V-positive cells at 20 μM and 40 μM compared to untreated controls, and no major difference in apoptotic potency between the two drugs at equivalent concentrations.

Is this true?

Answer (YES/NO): NO